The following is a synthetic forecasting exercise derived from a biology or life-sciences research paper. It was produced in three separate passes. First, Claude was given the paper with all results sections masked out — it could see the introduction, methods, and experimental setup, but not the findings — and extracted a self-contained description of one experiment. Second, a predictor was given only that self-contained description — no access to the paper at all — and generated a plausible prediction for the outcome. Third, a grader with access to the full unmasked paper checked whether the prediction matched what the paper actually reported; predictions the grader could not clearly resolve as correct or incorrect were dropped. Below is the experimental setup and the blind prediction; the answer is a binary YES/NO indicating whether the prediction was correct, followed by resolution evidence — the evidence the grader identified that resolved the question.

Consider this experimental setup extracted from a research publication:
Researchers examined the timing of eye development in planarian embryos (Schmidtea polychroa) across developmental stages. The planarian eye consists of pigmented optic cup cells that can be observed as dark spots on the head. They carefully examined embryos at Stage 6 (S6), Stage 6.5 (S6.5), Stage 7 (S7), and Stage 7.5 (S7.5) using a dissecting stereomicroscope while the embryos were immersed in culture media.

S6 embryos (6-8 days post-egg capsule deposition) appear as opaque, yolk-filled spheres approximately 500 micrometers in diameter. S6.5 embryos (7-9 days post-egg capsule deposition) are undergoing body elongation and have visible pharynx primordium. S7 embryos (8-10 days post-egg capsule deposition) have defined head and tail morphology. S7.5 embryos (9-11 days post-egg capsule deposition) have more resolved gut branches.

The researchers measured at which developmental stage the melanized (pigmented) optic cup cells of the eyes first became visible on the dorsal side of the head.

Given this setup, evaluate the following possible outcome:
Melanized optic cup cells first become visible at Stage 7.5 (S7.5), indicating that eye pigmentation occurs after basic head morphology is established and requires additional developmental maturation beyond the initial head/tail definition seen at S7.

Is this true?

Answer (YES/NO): NO